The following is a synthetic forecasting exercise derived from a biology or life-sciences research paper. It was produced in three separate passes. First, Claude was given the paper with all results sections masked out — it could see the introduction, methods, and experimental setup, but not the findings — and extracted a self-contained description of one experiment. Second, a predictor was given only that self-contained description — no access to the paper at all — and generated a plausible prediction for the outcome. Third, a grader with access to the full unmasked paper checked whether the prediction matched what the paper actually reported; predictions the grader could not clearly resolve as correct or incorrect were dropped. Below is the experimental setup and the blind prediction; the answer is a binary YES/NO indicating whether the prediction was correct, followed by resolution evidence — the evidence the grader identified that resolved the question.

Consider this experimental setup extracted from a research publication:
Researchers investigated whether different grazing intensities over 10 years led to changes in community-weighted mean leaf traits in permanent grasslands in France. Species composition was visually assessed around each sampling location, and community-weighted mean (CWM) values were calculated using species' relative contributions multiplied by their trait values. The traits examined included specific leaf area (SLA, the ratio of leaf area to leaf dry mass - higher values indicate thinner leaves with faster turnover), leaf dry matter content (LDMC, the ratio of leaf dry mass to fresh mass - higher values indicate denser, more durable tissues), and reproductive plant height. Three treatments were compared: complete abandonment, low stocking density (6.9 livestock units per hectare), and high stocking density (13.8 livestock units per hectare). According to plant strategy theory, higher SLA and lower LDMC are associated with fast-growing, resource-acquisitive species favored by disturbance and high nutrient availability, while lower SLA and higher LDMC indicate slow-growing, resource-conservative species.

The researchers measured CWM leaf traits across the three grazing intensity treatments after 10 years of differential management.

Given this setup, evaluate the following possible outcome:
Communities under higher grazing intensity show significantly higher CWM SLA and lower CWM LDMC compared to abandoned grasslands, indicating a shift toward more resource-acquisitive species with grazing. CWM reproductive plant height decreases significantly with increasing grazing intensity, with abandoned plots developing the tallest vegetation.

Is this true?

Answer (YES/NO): NO